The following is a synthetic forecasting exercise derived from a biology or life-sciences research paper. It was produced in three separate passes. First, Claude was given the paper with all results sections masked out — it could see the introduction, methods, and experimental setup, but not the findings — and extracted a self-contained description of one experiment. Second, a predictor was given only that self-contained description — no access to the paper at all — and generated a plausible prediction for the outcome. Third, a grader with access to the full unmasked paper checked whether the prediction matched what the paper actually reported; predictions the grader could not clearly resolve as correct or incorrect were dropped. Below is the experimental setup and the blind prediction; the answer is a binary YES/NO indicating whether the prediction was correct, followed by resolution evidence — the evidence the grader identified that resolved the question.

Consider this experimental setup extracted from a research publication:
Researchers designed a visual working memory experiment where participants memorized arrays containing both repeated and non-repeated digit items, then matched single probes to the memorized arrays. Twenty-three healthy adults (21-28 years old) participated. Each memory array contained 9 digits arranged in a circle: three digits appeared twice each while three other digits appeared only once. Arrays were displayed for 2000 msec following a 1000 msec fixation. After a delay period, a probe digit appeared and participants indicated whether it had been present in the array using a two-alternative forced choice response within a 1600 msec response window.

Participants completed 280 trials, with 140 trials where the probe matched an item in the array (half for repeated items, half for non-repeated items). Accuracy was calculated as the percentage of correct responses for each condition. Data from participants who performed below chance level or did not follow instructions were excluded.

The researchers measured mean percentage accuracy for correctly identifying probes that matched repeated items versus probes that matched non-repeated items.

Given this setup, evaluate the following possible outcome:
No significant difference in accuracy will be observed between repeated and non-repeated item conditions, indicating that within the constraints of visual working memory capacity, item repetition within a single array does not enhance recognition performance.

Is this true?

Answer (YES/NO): NO